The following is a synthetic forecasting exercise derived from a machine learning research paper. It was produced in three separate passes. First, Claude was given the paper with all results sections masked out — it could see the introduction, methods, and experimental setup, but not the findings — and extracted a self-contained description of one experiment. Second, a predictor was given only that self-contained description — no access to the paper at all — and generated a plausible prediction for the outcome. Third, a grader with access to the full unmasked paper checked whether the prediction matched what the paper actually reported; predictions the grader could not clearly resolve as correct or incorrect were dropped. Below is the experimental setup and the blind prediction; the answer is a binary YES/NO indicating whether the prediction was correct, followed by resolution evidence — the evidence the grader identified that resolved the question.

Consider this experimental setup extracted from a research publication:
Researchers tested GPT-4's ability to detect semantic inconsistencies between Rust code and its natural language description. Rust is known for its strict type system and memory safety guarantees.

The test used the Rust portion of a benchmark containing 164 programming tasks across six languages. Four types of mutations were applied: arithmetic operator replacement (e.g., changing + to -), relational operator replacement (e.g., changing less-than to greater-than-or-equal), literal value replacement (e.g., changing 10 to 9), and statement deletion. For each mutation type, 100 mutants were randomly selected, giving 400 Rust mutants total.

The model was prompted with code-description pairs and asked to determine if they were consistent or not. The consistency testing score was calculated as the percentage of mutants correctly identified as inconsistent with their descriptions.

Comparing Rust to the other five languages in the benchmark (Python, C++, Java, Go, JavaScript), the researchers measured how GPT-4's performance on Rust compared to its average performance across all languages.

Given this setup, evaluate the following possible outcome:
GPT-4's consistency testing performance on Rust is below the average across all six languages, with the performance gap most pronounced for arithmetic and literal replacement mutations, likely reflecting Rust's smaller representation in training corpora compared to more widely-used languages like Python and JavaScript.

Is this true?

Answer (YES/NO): NO